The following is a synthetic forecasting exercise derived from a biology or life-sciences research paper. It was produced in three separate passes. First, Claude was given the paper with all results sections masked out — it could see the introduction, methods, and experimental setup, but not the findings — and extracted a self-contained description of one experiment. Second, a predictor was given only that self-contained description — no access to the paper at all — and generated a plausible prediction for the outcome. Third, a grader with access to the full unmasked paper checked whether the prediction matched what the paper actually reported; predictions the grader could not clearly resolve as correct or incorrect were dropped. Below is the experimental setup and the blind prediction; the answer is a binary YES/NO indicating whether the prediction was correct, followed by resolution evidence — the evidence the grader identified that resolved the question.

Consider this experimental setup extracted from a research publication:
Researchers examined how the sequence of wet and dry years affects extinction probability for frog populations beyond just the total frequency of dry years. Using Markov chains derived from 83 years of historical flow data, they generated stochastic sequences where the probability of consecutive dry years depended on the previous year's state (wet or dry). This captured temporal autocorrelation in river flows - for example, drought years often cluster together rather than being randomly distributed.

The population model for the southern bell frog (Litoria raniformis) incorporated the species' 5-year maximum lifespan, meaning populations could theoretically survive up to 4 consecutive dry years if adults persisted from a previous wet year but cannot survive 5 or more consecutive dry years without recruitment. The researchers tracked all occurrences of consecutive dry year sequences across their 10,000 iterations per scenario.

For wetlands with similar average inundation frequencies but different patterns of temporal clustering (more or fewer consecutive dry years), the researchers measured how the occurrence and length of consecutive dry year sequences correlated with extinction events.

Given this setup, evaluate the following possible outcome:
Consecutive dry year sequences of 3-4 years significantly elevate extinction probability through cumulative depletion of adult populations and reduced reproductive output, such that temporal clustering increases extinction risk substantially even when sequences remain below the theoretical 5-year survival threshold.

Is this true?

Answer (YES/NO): YES